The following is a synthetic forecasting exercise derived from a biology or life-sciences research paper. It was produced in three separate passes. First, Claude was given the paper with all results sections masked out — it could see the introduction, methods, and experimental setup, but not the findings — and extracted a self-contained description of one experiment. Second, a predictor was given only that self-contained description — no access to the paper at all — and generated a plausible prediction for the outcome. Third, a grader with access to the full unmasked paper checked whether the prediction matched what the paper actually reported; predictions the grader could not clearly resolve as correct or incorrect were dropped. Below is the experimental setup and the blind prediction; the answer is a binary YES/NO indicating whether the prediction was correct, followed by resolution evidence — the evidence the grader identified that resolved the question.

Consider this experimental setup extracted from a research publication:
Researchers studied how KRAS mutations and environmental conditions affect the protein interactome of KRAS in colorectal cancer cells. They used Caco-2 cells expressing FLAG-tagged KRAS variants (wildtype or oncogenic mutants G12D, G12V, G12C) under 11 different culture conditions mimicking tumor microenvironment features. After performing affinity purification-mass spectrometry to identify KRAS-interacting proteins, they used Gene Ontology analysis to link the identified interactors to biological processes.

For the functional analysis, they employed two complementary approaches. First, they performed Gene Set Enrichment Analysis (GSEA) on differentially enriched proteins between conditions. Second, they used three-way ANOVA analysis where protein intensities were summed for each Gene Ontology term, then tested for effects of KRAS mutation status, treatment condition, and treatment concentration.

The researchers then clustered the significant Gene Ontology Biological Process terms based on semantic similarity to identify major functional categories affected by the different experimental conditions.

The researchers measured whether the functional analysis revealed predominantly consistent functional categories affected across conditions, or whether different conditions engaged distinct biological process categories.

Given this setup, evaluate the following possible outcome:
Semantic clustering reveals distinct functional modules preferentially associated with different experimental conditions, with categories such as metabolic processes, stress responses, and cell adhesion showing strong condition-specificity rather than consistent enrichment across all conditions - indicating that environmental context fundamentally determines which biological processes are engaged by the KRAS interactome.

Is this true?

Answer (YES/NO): NO